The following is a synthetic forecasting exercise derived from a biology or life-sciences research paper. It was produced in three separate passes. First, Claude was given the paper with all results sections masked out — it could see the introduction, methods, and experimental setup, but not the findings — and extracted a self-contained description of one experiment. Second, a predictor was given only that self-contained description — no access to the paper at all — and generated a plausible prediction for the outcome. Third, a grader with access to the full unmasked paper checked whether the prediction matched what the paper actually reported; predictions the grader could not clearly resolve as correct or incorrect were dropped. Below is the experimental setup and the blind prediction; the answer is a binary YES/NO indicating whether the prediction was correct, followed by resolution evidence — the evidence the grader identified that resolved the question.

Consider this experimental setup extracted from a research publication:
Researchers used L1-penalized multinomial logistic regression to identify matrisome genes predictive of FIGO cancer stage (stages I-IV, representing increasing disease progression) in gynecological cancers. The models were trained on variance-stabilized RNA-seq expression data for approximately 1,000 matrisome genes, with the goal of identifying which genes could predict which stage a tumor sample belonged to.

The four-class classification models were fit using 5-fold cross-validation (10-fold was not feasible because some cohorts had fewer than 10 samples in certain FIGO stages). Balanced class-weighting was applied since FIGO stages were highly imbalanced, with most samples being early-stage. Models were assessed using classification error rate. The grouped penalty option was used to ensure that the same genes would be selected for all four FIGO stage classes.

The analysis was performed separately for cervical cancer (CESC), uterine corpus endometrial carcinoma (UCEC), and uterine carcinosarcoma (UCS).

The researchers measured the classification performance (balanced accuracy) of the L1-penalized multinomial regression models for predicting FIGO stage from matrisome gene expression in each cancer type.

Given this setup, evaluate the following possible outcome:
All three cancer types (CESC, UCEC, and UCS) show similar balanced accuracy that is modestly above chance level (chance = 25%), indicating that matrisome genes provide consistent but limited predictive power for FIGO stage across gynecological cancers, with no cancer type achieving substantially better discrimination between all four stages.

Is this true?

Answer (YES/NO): NO